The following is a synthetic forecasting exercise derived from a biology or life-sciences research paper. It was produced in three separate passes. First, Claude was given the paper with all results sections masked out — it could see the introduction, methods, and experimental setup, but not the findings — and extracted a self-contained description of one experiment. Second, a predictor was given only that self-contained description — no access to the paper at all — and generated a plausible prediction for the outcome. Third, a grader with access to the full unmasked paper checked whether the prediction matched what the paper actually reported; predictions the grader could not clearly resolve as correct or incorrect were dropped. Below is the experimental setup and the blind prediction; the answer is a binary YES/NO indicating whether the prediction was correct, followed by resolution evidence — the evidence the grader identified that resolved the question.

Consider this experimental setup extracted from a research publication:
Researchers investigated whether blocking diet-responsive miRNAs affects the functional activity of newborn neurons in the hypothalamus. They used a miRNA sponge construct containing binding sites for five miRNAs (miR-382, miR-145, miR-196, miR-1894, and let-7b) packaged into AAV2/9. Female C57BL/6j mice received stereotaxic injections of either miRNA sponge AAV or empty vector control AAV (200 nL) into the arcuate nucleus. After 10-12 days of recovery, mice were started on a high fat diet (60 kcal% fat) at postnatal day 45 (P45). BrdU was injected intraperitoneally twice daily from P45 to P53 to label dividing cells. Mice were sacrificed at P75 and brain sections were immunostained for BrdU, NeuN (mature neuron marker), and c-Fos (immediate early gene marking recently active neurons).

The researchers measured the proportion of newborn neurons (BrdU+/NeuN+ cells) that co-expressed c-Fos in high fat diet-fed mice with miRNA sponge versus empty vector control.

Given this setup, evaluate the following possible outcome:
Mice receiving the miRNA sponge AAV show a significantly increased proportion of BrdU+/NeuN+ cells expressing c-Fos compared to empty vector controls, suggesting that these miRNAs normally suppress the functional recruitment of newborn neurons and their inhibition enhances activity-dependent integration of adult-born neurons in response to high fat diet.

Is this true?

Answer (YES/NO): NO